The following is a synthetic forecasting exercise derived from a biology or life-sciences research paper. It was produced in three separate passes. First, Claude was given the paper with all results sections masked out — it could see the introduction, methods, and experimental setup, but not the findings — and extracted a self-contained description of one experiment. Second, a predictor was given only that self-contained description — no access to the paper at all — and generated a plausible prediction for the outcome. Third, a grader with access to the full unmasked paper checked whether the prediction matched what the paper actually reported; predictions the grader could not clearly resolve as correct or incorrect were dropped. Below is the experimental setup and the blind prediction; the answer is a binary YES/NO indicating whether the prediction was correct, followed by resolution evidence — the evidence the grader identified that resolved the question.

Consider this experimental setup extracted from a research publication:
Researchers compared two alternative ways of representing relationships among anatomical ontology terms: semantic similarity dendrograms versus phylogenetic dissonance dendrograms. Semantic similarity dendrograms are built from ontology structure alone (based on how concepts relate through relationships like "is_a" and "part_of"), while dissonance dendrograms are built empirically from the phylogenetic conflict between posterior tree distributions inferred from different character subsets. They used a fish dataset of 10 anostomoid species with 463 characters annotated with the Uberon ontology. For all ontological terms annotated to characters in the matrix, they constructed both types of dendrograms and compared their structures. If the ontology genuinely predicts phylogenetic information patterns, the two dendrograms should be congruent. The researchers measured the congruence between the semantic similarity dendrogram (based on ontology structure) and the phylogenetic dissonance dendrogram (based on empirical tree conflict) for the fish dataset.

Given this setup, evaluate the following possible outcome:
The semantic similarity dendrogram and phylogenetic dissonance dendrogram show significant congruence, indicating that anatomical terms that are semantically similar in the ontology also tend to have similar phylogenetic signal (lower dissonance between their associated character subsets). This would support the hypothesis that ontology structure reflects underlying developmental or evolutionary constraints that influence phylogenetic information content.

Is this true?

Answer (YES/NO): NO